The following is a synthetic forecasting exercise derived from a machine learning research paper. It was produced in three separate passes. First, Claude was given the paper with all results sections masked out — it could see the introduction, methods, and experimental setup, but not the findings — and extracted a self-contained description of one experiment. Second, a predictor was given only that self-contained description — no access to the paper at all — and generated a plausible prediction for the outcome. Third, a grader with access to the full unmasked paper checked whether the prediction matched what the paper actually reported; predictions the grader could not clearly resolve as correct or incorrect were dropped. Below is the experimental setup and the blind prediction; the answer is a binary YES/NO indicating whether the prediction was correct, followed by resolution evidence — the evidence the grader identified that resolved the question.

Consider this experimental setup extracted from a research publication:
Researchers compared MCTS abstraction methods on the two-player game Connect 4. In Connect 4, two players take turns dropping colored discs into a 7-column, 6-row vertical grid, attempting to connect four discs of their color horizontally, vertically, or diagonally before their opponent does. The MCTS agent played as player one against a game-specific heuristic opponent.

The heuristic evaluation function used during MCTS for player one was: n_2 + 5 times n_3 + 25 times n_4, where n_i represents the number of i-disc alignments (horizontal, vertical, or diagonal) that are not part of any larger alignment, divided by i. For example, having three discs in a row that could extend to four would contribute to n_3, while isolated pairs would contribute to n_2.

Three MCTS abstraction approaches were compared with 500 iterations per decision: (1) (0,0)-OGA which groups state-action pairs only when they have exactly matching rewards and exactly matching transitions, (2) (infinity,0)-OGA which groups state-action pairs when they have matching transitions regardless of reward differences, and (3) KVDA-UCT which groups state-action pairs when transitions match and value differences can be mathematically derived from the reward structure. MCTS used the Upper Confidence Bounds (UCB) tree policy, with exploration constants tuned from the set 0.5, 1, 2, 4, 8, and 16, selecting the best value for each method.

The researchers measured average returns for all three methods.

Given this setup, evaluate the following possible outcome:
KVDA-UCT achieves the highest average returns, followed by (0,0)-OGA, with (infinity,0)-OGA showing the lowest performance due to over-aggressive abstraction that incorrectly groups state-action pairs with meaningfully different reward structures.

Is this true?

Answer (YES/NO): NO